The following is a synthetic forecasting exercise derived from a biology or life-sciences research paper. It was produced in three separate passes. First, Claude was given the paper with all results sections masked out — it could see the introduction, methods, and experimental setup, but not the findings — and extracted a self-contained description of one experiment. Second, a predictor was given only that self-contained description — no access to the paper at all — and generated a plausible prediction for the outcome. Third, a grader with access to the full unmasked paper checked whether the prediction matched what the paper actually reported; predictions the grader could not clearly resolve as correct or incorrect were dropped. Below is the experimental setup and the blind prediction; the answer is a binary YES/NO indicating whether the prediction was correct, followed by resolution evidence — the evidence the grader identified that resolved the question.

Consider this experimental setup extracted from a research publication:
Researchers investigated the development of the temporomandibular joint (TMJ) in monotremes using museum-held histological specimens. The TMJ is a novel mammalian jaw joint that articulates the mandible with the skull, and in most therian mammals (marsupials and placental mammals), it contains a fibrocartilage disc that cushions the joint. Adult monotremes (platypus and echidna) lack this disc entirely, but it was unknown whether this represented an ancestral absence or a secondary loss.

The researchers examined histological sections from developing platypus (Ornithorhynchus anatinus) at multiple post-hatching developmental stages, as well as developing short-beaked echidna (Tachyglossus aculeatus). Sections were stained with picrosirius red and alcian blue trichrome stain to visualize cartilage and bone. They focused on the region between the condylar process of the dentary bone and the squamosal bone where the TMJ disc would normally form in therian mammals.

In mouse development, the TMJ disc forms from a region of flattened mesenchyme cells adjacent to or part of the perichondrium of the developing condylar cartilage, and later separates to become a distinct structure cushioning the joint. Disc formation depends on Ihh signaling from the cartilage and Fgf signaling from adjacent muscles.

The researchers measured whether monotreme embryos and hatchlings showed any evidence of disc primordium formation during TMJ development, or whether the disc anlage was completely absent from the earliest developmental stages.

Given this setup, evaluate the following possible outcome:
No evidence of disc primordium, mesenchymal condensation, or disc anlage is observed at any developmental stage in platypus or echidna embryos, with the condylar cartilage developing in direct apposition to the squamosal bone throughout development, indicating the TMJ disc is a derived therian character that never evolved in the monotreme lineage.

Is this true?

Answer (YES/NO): NO